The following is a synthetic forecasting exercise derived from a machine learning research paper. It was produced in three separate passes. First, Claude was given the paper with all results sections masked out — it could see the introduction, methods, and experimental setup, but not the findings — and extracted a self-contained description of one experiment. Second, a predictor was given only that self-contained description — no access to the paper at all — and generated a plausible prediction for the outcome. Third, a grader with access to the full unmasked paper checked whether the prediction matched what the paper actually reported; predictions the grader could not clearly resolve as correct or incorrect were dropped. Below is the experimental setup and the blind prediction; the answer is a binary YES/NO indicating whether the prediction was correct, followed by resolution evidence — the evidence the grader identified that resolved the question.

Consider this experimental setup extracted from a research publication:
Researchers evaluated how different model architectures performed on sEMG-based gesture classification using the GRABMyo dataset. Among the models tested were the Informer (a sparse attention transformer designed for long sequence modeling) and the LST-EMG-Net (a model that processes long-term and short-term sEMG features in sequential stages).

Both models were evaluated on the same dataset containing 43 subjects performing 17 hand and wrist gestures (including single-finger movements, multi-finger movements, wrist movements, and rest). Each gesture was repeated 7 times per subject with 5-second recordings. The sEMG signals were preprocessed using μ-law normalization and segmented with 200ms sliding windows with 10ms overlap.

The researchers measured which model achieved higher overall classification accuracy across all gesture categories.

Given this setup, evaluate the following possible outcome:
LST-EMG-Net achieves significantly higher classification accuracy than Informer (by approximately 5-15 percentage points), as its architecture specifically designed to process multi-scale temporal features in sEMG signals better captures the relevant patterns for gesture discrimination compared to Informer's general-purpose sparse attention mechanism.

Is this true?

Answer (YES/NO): NO